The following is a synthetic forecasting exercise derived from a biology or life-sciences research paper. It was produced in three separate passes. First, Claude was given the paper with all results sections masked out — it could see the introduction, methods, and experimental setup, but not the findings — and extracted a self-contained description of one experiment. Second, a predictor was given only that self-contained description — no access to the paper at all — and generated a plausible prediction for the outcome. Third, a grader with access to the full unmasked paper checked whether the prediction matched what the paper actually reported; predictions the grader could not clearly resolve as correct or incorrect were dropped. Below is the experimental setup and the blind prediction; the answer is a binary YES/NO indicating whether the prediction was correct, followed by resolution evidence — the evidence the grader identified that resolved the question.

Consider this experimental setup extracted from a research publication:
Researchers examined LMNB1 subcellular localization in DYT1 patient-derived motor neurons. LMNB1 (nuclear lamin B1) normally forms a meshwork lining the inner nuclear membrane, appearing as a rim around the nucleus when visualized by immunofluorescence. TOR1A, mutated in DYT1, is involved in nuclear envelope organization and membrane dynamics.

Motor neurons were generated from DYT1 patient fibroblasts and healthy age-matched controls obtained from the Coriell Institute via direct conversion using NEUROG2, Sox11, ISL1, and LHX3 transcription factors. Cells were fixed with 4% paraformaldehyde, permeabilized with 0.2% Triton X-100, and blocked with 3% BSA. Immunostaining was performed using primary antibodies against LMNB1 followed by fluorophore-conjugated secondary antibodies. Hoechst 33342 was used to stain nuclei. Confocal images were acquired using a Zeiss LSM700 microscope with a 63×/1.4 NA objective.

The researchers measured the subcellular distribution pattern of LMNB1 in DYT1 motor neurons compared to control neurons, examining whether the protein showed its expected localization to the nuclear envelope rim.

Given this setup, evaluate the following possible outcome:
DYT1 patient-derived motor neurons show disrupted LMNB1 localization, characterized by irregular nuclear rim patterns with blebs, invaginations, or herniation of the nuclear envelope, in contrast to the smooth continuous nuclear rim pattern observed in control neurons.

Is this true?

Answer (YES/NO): NO